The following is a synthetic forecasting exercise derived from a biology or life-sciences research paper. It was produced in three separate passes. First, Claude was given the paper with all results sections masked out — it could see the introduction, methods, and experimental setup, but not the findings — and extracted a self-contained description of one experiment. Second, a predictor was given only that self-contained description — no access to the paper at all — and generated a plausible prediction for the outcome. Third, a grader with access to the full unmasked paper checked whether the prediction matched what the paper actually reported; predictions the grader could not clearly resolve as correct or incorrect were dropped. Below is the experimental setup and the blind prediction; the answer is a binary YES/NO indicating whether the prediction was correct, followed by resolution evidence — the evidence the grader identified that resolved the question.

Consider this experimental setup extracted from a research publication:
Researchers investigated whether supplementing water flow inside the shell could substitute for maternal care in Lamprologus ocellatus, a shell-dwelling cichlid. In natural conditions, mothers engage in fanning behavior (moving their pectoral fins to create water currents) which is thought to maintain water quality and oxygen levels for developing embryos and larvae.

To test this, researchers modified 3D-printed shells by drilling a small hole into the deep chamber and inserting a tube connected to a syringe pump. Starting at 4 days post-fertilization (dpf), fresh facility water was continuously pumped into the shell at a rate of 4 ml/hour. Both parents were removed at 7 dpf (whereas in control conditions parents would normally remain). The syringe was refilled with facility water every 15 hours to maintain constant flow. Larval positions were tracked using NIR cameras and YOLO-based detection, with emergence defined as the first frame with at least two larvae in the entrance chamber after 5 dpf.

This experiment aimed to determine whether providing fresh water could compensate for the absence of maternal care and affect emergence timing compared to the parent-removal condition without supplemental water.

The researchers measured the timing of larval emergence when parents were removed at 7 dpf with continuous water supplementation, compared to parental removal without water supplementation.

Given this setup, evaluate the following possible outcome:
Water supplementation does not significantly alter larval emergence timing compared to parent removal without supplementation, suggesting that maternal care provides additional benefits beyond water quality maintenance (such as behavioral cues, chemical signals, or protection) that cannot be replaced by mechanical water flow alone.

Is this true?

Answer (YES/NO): NO